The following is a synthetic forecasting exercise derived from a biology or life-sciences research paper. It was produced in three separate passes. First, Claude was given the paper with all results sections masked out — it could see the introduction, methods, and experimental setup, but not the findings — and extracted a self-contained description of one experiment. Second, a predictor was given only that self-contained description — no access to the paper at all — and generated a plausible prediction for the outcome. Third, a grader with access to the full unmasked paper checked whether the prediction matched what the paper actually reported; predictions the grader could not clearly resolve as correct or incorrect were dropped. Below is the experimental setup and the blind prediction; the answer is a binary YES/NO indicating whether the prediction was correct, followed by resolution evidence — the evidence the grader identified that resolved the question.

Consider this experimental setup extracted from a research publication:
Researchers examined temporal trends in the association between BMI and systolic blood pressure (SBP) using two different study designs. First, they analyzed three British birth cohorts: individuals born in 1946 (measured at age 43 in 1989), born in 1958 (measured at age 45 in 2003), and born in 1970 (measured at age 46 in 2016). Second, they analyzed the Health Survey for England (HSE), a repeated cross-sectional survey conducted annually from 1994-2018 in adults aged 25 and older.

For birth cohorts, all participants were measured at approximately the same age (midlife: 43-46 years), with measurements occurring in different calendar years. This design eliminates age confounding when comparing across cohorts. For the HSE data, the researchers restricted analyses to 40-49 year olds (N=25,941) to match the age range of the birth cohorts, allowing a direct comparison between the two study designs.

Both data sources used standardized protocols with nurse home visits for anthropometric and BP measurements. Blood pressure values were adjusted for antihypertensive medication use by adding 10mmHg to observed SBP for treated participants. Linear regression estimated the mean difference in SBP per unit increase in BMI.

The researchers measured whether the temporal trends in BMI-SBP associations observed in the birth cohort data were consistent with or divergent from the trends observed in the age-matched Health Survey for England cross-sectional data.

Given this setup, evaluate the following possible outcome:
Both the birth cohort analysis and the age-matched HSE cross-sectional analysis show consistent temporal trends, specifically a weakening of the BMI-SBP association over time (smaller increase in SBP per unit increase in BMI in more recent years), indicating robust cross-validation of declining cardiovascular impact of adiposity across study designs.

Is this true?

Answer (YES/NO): NO